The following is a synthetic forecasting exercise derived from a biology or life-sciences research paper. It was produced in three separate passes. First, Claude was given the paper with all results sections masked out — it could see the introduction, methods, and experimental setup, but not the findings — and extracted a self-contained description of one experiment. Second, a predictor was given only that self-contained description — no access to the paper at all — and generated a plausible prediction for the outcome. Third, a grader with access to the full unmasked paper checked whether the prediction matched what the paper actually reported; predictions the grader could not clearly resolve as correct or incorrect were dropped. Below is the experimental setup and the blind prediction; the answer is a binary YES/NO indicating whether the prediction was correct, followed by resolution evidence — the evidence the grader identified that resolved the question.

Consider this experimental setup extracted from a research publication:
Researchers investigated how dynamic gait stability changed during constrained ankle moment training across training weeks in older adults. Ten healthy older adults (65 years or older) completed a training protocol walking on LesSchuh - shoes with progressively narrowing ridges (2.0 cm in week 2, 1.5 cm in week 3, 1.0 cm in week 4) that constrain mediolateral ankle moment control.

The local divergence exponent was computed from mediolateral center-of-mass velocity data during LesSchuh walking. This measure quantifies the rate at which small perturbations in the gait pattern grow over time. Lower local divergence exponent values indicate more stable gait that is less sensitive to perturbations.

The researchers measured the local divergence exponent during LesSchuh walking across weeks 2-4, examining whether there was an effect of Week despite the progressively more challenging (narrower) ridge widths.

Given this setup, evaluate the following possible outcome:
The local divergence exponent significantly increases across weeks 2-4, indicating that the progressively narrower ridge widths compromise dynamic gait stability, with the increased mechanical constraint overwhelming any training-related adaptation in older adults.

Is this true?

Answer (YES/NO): NO